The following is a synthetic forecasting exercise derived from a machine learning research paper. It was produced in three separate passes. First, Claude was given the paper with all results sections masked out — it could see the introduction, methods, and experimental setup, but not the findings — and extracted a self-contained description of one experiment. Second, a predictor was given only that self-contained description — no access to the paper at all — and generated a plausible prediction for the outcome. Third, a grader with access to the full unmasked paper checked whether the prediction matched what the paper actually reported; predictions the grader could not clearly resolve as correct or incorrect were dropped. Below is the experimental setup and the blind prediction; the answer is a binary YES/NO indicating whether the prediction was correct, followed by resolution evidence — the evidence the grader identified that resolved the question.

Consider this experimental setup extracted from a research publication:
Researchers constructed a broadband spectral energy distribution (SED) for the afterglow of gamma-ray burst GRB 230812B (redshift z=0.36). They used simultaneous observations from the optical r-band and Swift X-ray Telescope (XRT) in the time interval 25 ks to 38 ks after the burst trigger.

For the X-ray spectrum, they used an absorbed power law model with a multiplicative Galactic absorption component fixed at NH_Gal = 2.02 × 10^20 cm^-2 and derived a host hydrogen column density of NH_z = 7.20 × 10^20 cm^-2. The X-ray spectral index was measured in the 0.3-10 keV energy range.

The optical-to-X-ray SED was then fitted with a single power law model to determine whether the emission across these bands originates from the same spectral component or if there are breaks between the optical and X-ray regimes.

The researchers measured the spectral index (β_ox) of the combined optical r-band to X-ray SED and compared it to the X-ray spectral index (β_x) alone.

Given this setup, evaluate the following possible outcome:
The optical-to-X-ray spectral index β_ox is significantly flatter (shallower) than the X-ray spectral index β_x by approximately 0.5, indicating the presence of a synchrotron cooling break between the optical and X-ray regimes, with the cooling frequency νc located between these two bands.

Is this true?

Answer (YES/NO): NO